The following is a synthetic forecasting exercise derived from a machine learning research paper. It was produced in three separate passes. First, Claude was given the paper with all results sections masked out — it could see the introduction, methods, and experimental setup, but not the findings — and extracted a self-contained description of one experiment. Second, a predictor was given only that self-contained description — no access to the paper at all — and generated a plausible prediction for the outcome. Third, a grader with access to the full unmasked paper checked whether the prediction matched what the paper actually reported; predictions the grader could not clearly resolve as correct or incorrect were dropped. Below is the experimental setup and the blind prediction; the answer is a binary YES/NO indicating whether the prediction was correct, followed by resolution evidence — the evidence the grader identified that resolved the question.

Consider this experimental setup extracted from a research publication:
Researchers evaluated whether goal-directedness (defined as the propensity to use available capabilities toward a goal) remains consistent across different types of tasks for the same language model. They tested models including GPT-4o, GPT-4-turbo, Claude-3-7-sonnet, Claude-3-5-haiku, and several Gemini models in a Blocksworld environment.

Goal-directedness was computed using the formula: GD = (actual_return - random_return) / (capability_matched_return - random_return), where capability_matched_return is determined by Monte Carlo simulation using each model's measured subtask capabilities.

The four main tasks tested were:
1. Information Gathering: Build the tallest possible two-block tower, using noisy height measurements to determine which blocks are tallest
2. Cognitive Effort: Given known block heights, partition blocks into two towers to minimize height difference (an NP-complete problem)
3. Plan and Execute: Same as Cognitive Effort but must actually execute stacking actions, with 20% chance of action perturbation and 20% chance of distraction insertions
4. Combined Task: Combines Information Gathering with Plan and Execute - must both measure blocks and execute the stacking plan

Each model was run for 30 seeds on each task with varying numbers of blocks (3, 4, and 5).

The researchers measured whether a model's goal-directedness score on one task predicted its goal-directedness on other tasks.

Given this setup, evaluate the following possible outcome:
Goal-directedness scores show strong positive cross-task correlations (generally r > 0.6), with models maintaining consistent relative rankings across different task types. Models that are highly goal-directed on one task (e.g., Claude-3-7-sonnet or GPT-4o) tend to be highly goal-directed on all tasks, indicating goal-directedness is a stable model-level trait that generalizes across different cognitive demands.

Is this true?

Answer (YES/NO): YES